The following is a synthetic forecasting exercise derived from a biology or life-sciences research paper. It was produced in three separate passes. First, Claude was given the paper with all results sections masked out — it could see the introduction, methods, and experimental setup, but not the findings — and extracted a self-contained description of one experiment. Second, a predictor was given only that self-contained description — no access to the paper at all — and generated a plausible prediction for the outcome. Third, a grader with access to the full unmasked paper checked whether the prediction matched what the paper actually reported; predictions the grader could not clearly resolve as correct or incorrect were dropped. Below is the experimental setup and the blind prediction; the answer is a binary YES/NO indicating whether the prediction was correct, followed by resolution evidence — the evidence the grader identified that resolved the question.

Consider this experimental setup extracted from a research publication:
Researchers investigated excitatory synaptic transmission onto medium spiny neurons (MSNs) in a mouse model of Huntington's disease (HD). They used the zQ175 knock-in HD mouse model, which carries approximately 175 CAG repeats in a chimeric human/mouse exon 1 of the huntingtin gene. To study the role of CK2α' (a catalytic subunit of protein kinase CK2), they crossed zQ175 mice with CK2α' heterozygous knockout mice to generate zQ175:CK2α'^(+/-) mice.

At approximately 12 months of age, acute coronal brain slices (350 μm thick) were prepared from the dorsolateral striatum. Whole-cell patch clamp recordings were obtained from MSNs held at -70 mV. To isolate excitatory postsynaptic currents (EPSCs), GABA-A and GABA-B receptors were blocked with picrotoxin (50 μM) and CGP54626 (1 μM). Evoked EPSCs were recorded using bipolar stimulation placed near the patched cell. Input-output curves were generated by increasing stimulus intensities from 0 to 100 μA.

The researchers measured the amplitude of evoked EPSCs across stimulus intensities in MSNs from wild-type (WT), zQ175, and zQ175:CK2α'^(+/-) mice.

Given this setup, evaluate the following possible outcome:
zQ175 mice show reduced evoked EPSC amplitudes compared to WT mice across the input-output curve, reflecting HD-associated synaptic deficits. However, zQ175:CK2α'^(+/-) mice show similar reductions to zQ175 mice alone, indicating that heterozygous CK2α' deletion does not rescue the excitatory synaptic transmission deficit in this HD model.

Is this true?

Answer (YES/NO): NO